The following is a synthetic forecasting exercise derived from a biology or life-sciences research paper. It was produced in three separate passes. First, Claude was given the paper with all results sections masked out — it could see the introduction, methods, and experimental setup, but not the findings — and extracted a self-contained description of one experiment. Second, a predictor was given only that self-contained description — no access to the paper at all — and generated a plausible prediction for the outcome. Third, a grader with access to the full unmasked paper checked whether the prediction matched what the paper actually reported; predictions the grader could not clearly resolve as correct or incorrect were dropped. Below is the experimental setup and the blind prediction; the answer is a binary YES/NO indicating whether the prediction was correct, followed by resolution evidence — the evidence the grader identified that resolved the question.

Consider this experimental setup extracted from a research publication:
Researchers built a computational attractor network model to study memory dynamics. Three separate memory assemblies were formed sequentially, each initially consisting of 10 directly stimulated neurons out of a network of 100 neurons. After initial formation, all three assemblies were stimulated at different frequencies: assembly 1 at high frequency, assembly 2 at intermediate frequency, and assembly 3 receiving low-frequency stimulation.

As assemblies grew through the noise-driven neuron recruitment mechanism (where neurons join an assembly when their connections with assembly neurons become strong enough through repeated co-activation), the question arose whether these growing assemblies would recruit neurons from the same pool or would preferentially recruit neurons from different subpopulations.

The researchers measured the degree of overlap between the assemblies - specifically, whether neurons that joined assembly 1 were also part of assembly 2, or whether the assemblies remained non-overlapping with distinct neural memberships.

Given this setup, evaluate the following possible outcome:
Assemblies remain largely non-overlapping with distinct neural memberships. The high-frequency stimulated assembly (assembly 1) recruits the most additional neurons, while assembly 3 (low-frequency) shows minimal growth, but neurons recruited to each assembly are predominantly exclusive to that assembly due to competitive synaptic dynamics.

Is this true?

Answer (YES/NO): YES